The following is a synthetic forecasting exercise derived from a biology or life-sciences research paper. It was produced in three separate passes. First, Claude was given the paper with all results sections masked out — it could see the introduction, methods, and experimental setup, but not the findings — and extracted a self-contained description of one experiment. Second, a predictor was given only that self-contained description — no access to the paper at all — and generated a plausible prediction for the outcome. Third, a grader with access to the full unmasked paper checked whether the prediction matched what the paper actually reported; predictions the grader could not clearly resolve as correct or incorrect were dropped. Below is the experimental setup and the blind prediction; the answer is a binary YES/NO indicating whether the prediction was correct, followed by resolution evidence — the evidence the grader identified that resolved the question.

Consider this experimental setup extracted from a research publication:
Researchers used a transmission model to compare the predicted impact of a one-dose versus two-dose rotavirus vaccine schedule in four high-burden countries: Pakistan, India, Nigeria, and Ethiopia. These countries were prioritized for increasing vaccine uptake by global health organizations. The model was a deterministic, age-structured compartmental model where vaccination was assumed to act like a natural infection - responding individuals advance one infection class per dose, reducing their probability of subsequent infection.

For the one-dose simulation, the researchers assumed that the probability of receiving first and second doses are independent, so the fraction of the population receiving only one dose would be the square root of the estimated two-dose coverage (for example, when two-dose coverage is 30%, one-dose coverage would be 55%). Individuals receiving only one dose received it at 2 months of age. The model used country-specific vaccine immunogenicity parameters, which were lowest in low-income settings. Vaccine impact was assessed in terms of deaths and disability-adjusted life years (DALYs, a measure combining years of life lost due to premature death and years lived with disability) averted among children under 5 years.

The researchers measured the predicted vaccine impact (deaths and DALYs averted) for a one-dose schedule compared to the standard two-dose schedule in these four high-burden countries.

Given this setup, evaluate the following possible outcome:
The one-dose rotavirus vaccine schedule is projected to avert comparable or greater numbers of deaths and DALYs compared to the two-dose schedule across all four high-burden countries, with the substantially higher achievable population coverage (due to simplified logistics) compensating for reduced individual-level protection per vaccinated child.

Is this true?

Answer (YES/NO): NO